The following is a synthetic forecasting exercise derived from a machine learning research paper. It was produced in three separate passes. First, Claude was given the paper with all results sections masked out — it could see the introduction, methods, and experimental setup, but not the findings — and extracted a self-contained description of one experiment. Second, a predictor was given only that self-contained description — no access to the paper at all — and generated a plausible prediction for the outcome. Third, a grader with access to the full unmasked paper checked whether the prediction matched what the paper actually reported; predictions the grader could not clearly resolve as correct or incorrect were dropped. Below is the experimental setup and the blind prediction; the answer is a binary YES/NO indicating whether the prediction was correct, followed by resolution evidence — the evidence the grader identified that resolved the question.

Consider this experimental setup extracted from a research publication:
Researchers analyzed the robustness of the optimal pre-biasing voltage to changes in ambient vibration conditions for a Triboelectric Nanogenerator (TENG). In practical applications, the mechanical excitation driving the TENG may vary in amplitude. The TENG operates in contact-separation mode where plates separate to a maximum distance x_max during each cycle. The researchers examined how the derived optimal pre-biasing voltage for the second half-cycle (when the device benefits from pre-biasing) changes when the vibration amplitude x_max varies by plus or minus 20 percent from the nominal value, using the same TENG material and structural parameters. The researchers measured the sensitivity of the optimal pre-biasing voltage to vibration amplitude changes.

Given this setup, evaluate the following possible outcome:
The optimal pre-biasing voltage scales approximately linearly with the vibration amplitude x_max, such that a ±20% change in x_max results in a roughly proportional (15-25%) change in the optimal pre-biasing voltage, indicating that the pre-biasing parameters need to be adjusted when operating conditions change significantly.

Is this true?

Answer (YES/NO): NO